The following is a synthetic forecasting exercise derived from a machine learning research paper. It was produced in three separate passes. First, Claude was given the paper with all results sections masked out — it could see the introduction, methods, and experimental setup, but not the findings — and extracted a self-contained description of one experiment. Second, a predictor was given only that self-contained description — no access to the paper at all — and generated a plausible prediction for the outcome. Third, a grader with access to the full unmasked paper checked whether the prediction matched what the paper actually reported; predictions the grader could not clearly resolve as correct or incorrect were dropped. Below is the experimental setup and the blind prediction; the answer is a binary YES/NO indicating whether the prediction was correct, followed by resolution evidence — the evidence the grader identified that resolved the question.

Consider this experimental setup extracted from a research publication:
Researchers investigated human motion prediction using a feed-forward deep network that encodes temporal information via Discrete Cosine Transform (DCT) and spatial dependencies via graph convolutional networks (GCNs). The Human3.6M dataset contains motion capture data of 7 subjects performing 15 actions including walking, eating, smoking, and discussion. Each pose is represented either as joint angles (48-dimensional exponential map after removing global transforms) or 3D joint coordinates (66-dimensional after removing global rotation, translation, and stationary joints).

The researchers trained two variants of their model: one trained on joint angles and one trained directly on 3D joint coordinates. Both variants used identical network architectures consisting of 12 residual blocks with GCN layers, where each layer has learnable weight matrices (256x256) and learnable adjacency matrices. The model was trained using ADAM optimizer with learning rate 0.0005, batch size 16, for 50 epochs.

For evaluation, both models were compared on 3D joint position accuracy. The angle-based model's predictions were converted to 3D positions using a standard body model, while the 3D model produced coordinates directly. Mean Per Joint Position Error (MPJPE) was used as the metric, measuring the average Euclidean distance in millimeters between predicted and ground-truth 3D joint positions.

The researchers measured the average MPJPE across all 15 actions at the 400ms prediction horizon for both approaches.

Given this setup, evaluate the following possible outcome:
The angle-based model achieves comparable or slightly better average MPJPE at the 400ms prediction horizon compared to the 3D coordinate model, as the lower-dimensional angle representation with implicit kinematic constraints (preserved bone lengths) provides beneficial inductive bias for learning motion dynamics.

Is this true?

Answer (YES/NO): NO